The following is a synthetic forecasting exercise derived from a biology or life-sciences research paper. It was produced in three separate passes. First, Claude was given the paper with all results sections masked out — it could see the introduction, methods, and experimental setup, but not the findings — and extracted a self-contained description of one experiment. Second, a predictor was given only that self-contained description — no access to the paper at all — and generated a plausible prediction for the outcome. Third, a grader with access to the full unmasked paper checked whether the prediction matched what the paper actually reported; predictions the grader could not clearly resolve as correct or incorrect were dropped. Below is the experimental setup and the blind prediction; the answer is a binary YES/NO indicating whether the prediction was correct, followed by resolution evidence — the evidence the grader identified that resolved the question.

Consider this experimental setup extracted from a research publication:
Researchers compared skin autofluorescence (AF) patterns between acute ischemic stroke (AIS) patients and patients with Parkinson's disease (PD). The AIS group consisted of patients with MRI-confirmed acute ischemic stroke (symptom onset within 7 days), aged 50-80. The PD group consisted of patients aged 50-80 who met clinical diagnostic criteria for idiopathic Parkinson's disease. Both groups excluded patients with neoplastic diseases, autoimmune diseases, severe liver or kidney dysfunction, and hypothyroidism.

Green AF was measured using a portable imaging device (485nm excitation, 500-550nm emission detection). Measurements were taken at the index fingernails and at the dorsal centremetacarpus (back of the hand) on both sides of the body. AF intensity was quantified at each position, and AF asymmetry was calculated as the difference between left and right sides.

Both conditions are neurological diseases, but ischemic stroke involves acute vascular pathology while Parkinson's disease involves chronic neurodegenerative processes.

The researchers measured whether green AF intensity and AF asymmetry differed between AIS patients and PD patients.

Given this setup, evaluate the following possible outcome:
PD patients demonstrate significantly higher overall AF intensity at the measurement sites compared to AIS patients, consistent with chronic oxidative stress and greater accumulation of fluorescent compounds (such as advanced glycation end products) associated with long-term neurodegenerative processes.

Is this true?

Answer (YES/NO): NO